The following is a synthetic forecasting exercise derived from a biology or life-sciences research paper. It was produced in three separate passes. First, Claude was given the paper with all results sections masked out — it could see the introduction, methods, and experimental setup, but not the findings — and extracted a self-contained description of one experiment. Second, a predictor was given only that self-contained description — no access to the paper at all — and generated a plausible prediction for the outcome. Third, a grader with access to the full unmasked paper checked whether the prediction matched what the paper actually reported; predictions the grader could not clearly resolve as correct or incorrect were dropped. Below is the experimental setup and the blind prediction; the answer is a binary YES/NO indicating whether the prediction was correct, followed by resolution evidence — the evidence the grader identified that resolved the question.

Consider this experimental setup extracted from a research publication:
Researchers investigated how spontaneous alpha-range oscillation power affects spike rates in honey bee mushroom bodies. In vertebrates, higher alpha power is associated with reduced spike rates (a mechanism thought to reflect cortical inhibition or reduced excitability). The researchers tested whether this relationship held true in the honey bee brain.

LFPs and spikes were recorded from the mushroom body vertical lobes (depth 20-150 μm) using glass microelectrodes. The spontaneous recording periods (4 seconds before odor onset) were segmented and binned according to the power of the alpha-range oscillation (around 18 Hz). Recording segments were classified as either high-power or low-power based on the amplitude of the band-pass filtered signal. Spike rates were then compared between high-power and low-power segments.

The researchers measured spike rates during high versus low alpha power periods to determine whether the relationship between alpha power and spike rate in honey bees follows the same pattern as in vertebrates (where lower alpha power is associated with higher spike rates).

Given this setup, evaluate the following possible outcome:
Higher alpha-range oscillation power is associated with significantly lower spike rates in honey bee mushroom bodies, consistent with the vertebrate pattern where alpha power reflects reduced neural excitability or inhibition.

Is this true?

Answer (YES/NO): NO